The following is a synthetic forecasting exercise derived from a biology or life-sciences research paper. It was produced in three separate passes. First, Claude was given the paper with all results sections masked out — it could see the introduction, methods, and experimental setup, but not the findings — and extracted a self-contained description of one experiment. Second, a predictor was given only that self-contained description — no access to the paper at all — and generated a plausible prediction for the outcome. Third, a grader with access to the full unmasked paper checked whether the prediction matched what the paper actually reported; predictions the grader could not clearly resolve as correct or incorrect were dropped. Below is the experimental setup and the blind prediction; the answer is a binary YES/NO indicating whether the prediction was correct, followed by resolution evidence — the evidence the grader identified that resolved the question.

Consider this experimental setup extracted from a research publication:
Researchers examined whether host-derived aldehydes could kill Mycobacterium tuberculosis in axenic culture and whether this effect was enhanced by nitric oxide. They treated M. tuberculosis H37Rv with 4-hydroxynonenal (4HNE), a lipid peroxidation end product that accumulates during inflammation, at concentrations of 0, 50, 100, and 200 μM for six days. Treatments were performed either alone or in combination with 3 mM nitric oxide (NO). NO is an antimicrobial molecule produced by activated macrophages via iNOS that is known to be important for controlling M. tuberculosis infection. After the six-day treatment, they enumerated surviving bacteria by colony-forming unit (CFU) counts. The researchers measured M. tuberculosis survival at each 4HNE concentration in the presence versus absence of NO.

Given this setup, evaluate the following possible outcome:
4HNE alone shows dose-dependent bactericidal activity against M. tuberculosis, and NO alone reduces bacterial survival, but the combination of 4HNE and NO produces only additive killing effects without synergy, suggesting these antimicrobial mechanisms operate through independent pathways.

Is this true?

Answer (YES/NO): NO